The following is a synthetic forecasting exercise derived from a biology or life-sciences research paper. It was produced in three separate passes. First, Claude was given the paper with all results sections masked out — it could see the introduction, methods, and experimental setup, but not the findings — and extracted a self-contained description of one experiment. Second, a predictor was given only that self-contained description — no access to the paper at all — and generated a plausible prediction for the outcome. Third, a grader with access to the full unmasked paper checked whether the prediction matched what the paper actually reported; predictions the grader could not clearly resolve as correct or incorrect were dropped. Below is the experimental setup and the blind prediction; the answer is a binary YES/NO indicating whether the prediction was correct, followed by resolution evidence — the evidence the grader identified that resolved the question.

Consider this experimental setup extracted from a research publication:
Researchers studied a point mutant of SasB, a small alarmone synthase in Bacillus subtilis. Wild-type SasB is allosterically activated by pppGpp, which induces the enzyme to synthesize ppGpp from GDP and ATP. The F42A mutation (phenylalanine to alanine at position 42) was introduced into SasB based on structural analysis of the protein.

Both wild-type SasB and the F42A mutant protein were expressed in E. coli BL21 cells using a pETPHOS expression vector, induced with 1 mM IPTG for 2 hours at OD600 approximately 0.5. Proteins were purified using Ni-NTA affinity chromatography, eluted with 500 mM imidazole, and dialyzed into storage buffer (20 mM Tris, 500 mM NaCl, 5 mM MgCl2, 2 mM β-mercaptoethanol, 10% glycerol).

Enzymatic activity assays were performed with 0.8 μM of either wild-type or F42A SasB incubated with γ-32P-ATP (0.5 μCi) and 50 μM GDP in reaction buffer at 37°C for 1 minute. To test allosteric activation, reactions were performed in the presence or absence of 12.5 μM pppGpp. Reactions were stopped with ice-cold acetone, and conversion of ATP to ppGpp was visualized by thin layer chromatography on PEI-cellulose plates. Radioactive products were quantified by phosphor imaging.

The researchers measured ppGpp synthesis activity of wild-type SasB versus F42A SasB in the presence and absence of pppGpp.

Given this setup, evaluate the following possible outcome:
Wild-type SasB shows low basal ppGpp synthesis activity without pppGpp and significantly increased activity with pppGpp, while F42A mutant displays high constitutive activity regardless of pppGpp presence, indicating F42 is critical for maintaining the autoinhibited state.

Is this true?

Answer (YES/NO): NO